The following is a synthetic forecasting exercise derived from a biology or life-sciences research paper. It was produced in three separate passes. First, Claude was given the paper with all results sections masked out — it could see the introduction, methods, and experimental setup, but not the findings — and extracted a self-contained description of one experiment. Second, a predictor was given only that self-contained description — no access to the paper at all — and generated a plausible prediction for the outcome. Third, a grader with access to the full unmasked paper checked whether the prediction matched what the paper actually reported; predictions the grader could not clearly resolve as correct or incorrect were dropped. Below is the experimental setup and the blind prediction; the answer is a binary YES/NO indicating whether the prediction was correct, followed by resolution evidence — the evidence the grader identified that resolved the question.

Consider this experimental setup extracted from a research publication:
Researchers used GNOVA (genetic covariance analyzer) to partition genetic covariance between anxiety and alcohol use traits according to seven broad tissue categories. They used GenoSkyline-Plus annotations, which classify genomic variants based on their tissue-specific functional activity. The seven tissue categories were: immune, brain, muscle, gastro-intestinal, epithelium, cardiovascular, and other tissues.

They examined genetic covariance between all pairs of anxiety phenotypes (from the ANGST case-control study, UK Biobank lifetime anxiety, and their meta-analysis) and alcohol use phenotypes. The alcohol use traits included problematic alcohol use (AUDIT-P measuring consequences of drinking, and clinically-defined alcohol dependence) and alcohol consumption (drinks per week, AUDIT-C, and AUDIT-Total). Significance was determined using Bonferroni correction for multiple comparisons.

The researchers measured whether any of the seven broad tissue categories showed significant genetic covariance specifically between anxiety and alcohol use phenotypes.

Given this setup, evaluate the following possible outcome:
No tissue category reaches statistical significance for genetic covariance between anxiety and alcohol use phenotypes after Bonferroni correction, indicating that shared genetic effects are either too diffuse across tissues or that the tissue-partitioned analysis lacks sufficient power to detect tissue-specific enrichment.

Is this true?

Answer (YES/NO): YES